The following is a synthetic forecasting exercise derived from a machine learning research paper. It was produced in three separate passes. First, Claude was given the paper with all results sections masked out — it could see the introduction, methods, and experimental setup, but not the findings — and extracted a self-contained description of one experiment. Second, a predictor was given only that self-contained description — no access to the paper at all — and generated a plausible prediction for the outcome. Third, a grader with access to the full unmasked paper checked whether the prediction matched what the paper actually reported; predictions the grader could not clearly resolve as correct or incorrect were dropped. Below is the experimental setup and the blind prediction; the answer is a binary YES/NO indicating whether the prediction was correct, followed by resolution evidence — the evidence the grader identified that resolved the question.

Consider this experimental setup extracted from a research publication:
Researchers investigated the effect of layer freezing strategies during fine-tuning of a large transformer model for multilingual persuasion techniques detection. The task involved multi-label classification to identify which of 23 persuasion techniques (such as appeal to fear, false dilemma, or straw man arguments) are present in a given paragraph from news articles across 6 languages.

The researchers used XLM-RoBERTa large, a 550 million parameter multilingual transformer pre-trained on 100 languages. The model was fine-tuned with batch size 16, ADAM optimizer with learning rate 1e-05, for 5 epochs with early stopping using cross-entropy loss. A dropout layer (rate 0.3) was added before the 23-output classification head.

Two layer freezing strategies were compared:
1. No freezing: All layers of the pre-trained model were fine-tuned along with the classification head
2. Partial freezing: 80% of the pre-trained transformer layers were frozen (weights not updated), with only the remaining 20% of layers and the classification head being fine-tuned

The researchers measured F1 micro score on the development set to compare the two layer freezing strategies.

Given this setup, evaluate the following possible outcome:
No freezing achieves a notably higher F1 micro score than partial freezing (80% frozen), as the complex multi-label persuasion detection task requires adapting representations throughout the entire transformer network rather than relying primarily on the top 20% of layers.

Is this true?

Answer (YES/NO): YES